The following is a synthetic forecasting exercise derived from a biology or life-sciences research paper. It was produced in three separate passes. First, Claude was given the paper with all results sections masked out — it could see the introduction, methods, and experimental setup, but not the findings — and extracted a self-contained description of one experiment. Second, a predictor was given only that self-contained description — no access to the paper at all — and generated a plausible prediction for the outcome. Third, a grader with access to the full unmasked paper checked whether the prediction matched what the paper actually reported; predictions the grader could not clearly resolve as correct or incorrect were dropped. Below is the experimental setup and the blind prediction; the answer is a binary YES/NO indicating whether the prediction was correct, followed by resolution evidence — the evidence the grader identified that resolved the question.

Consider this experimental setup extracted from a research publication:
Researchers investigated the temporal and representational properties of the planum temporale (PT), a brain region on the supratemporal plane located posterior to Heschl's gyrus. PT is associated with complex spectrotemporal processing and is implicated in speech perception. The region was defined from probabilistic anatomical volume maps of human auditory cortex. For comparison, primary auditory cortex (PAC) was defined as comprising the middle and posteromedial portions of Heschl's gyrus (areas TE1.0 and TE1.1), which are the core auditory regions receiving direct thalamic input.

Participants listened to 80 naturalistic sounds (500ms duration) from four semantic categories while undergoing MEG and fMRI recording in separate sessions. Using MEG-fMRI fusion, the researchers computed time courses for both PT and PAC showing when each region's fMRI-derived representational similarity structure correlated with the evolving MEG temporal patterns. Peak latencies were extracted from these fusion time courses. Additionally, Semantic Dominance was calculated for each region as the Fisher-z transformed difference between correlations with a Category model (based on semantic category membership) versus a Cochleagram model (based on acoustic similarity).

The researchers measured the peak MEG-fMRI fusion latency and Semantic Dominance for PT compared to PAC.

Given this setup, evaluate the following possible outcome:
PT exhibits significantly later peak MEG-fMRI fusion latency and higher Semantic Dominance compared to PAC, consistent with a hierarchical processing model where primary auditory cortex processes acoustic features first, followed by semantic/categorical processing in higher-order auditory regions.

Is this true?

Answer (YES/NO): NO